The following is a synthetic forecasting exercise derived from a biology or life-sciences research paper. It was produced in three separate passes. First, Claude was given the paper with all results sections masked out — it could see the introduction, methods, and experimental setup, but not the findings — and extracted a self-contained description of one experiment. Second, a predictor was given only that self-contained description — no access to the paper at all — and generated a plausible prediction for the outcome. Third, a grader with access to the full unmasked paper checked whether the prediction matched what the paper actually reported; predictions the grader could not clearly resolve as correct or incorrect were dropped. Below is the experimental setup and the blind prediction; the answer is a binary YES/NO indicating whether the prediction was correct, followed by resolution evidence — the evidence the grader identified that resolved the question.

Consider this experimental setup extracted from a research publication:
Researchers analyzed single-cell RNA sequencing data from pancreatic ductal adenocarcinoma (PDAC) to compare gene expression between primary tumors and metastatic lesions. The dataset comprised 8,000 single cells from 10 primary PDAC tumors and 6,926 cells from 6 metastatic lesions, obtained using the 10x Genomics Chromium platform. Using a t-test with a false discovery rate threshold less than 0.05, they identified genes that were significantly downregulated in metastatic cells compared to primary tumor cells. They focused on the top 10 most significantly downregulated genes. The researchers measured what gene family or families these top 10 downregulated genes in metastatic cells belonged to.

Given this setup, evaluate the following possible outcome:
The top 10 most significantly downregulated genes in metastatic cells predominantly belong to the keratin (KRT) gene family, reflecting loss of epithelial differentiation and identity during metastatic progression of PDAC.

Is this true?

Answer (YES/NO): NO